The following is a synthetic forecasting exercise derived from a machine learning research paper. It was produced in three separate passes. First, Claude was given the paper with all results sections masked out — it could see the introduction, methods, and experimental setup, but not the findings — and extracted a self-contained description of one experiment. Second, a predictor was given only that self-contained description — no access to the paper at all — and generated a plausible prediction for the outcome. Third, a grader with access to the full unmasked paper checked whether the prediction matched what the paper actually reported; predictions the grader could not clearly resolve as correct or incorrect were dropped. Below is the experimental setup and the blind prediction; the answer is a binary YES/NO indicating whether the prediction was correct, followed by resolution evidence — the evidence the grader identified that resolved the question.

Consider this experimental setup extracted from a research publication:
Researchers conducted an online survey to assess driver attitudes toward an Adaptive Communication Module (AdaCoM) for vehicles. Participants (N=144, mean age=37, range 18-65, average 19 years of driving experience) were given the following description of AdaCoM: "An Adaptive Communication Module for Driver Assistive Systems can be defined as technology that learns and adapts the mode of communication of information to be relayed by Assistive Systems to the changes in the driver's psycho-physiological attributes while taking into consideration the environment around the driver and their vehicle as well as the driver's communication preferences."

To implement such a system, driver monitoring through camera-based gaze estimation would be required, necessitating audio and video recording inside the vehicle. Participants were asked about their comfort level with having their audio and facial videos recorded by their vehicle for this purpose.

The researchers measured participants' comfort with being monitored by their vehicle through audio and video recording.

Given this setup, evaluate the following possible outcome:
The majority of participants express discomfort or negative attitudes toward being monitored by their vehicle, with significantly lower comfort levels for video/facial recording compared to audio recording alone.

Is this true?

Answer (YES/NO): NO